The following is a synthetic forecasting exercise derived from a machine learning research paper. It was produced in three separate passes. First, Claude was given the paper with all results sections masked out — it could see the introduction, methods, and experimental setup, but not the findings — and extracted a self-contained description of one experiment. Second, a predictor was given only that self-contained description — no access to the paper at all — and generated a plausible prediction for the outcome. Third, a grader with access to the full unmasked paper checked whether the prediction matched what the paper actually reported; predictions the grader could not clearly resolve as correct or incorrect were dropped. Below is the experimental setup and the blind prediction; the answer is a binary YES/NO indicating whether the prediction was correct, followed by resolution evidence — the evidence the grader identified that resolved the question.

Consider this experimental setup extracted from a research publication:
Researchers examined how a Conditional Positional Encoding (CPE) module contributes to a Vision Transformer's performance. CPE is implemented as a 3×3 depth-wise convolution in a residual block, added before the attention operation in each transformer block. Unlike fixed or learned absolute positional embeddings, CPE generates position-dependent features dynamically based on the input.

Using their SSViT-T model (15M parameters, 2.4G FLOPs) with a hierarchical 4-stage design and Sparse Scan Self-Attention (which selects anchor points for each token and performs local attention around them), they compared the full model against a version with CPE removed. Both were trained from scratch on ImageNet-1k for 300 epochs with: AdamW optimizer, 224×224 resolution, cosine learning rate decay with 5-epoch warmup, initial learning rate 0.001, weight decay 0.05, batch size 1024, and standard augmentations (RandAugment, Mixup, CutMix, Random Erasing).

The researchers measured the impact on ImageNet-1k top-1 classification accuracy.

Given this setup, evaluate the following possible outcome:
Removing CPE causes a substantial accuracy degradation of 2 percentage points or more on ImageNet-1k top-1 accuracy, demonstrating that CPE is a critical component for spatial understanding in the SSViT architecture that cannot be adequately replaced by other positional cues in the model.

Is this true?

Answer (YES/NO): NO